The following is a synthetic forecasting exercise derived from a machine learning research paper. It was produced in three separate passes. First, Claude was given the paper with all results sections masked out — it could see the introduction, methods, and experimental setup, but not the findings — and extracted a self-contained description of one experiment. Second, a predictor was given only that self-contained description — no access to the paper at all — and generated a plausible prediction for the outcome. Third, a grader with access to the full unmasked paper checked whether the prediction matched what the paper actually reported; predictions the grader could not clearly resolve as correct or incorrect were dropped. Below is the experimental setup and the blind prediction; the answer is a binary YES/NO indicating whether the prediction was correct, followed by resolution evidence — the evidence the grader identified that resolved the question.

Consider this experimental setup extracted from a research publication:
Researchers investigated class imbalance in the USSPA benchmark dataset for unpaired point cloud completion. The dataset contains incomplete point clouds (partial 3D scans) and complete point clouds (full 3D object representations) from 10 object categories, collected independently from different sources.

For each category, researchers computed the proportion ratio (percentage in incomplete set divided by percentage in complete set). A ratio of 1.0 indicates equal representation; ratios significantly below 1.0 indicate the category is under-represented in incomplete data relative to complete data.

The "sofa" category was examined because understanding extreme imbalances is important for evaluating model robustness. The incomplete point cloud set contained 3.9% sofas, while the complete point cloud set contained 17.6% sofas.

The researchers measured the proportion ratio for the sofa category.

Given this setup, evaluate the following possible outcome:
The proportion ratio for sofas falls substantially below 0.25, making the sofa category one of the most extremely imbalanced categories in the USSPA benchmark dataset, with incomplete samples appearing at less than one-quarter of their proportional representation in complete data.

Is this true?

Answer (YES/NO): YES